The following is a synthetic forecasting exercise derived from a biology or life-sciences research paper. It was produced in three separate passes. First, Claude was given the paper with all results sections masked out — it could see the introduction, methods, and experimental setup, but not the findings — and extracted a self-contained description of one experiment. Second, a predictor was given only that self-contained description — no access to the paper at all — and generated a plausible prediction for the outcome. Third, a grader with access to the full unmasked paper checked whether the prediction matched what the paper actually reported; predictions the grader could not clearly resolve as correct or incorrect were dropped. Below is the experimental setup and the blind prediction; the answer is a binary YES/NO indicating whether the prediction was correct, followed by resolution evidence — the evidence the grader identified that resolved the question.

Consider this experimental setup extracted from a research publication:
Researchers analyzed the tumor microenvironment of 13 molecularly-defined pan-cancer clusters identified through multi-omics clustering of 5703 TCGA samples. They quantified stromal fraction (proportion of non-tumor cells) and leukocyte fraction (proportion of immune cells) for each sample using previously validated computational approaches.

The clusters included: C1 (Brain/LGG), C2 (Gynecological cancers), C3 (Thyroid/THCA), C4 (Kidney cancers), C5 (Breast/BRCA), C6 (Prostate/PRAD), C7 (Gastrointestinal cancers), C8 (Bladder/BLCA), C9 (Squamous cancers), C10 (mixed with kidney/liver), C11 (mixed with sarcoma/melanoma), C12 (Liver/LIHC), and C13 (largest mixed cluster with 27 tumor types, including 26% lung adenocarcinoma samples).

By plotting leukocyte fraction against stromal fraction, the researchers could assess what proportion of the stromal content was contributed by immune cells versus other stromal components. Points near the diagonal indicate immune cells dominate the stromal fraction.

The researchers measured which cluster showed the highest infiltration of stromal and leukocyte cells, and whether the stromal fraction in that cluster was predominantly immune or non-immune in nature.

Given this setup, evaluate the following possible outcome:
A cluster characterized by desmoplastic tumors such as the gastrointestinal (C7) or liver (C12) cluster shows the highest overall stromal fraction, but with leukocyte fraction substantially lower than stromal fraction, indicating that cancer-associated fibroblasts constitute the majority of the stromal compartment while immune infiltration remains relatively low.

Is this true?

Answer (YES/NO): NO